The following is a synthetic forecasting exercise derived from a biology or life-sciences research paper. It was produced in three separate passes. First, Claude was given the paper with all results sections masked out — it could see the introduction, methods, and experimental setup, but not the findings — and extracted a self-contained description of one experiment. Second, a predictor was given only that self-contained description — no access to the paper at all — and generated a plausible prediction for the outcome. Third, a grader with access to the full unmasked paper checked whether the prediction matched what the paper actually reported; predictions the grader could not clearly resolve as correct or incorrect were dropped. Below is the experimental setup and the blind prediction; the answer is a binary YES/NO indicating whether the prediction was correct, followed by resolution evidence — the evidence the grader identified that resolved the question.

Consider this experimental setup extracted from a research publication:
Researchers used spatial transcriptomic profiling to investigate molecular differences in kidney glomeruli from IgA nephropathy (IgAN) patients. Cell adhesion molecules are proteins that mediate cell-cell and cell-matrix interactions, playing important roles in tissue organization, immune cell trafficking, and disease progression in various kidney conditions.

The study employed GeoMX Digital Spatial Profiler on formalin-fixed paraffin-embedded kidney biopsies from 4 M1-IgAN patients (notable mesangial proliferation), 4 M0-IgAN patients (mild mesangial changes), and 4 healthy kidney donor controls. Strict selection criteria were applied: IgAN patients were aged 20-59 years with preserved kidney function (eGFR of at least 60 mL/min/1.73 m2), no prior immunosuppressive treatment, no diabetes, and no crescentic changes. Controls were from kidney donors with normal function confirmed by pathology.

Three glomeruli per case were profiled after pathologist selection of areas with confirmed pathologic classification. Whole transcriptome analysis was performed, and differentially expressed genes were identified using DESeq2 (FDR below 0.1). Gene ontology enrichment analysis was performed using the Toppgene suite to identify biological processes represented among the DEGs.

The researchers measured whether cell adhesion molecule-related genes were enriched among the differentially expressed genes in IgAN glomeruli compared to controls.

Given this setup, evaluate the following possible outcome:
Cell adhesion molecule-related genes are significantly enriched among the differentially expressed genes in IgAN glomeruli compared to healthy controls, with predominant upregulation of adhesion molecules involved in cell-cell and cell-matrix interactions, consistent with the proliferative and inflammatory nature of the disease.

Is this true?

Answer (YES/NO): YES